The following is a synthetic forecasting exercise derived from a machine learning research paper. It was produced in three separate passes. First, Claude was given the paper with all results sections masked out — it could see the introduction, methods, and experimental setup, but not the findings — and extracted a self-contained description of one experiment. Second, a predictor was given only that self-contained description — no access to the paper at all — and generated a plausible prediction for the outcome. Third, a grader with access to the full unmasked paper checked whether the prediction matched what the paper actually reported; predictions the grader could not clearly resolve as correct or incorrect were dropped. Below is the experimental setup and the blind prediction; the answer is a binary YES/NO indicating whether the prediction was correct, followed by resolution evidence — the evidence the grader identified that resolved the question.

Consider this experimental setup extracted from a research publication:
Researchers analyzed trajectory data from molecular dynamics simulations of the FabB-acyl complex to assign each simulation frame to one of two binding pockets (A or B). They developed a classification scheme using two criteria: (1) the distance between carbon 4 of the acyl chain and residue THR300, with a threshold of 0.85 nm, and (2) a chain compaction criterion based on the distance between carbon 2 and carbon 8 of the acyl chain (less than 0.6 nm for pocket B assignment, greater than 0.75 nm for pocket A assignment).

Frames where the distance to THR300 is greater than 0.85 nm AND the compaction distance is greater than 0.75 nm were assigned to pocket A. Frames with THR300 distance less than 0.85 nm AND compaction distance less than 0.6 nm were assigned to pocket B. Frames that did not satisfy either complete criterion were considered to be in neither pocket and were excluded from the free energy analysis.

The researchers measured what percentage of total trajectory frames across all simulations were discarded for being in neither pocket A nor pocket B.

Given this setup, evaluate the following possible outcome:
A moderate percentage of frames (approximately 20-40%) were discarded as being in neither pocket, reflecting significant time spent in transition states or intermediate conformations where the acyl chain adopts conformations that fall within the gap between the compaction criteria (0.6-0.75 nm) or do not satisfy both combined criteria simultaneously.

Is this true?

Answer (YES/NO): NO